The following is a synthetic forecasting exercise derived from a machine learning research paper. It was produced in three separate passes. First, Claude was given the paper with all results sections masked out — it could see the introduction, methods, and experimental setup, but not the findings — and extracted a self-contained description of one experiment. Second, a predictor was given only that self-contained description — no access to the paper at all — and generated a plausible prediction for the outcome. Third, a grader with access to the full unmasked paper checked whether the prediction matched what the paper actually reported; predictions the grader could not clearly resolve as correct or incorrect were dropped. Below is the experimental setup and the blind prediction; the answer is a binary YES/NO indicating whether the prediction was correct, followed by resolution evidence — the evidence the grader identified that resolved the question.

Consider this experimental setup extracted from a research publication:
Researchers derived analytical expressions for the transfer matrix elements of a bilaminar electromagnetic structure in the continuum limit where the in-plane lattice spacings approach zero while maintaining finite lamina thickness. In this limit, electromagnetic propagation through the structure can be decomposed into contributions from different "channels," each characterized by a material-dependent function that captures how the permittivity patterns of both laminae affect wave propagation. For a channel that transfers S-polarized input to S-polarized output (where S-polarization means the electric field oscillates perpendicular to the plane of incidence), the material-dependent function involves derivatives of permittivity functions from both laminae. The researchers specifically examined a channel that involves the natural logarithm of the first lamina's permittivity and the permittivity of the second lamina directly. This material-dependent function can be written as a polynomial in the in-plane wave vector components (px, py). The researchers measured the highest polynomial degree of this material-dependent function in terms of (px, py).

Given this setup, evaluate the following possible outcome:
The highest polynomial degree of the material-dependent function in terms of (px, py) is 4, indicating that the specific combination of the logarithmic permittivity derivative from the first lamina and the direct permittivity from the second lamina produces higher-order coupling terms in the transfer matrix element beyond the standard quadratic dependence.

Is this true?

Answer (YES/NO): NO